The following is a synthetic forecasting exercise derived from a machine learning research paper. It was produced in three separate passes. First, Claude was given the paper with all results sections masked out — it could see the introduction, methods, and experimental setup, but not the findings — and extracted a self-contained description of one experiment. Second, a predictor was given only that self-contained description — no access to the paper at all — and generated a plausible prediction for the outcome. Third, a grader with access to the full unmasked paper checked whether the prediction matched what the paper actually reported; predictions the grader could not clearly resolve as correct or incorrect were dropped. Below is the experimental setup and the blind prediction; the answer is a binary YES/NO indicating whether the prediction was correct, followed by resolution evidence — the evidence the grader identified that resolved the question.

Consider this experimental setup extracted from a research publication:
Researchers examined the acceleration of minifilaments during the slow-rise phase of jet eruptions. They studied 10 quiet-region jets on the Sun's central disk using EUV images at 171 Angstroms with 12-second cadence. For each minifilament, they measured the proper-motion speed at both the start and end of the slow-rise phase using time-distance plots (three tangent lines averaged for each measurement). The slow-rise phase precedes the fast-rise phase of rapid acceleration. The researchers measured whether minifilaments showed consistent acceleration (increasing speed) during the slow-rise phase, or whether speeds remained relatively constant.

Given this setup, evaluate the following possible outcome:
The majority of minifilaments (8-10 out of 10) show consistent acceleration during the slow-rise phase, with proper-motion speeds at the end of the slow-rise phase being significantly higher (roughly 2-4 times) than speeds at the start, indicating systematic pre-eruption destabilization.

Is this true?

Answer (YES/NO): NO